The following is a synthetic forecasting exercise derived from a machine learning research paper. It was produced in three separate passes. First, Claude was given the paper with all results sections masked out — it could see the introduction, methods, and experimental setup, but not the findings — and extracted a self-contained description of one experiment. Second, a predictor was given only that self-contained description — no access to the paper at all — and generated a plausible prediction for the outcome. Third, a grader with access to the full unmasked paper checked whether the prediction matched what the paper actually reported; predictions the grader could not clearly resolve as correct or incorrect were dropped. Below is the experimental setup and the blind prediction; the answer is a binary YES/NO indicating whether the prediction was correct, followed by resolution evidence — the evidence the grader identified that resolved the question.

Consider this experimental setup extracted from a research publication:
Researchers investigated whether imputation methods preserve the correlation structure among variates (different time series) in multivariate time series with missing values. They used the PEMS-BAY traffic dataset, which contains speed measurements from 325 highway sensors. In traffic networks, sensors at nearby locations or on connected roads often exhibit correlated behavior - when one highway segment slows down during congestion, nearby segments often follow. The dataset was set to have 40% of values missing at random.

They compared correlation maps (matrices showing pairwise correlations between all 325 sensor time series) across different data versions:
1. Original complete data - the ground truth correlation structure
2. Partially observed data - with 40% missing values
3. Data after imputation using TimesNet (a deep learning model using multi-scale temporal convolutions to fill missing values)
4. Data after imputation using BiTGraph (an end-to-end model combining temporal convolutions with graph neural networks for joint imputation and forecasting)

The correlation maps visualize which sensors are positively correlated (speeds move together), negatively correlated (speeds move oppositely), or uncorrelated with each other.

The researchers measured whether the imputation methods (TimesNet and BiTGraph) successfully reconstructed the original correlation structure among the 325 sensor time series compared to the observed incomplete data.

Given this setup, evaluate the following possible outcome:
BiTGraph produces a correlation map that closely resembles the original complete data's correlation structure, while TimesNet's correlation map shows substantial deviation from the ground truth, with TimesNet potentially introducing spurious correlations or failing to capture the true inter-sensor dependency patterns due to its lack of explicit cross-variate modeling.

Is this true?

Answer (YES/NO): NO